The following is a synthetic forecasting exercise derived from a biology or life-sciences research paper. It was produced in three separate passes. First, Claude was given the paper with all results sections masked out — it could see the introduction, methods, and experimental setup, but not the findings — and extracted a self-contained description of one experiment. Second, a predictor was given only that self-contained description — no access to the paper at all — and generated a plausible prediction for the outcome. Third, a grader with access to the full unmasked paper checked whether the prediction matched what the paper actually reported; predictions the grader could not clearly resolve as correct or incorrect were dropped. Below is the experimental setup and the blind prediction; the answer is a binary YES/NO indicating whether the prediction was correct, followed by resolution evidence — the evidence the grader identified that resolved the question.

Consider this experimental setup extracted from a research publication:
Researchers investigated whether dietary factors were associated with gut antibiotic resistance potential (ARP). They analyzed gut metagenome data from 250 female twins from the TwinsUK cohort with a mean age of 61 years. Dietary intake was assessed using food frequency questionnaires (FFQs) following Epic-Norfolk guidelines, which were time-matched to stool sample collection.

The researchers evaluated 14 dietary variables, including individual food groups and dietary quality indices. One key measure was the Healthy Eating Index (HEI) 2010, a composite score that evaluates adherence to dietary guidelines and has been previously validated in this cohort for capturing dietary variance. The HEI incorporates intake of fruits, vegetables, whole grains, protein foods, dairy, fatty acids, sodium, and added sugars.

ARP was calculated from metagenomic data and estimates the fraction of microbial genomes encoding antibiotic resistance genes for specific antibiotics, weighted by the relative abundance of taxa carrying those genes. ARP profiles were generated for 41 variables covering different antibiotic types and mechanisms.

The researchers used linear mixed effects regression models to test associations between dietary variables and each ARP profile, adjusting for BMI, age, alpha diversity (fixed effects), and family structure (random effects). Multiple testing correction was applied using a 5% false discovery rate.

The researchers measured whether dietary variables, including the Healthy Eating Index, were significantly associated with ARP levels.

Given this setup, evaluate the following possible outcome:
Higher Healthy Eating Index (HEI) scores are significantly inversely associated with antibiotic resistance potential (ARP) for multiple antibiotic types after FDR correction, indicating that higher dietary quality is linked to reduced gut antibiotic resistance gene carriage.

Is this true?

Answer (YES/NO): NO